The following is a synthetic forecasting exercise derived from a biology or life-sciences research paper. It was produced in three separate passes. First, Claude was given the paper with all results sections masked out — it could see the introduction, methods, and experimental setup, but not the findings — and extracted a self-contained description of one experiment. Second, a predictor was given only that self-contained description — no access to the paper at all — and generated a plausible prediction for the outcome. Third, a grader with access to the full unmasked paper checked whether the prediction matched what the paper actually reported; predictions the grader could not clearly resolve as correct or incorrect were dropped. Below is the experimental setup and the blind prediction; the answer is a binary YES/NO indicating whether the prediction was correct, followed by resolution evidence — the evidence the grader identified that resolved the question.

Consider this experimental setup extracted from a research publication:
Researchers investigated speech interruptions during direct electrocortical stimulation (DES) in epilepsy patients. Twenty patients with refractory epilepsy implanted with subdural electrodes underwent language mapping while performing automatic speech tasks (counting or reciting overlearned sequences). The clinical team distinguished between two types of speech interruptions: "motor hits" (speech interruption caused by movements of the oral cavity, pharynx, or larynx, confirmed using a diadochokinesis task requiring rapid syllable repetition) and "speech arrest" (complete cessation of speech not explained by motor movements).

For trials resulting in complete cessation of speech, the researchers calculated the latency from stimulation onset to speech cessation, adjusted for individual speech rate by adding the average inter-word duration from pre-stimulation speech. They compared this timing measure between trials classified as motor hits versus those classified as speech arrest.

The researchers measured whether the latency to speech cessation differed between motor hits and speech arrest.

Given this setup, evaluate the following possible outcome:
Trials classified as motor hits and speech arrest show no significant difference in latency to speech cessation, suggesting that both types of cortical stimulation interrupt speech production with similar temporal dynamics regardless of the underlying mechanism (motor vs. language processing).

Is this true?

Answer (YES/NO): YES